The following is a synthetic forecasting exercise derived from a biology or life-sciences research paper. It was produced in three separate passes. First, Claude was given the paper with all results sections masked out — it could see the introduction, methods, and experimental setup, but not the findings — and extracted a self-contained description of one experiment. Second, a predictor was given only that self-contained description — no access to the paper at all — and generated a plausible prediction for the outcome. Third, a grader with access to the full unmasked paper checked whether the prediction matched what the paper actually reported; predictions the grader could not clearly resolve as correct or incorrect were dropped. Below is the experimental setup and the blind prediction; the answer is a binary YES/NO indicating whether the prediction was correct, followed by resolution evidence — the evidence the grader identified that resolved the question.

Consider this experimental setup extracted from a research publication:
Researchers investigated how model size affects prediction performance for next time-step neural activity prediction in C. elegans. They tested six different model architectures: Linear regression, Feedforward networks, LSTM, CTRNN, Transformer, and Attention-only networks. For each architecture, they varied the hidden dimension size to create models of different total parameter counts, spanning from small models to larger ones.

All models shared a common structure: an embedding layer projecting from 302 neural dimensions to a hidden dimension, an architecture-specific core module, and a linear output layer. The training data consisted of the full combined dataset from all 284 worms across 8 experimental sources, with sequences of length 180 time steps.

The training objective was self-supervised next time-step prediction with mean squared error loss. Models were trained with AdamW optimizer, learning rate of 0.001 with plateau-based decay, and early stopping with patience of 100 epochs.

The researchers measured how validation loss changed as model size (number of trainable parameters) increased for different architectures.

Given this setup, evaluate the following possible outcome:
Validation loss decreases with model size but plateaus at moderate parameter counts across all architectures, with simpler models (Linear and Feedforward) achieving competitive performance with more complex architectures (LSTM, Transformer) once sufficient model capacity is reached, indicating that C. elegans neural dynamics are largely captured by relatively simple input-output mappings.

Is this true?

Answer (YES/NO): NO